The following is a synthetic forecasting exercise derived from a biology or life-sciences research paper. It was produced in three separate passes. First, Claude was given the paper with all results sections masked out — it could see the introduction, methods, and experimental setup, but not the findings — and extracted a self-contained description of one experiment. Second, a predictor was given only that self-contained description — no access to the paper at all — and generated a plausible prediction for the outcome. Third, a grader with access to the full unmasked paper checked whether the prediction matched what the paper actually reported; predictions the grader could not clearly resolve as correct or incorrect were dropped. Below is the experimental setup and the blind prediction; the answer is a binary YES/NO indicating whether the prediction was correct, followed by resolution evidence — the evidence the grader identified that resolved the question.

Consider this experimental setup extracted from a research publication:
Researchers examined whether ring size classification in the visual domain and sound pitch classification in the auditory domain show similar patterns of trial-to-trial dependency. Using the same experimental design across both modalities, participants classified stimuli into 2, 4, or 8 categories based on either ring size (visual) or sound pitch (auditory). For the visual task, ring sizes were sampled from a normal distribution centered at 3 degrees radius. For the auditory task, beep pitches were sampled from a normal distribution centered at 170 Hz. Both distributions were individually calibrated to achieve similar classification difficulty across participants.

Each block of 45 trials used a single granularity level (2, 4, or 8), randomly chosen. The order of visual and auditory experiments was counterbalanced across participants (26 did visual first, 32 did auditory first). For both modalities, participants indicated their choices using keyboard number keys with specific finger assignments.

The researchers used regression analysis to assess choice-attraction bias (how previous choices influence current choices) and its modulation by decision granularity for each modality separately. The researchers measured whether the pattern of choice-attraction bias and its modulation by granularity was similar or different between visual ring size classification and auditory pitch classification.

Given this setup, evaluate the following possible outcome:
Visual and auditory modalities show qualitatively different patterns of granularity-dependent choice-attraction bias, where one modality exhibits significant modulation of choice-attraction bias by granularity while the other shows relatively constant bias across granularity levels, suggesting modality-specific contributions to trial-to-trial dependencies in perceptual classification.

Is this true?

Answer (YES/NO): NO